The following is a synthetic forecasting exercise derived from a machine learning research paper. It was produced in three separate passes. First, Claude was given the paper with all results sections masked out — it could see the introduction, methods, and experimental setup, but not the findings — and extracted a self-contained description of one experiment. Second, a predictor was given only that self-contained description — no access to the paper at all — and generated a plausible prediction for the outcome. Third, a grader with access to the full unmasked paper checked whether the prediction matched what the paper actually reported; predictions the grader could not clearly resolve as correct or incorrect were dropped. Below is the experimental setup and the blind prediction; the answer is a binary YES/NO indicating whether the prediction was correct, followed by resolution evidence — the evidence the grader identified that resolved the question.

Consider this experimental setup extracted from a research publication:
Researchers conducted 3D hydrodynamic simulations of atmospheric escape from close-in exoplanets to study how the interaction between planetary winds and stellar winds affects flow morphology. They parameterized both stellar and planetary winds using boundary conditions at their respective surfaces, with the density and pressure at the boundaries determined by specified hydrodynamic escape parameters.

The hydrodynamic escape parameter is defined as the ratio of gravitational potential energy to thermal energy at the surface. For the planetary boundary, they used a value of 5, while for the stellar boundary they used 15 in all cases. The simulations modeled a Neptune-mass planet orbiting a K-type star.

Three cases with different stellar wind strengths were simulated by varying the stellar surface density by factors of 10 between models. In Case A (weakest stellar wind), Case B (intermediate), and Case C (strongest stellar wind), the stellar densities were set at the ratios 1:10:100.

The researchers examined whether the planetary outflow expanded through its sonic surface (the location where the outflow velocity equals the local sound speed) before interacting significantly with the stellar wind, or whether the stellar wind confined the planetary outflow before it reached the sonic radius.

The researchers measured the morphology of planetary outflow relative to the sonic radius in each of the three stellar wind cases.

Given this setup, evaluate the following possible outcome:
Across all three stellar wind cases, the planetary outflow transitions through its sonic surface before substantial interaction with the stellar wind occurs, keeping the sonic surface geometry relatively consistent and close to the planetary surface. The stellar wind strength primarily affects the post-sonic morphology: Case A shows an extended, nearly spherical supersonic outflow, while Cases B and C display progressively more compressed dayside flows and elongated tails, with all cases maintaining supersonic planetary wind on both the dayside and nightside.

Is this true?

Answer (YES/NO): NO